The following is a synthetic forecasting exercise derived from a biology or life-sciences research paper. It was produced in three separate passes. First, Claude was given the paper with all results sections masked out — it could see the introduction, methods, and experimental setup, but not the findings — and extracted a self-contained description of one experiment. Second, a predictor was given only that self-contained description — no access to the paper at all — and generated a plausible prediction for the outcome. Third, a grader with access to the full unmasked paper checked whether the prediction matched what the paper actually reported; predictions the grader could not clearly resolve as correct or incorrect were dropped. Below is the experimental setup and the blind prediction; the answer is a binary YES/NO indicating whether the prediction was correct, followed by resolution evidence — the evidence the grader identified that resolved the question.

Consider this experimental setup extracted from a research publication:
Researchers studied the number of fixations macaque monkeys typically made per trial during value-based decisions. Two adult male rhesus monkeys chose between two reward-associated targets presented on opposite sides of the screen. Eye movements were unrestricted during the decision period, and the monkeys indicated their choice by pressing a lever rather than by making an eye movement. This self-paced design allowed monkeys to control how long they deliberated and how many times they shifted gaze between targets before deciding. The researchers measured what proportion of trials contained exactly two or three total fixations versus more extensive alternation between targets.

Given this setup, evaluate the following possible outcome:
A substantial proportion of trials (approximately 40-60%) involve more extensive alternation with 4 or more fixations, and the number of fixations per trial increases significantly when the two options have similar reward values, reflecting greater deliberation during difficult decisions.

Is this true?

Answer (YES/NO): NO